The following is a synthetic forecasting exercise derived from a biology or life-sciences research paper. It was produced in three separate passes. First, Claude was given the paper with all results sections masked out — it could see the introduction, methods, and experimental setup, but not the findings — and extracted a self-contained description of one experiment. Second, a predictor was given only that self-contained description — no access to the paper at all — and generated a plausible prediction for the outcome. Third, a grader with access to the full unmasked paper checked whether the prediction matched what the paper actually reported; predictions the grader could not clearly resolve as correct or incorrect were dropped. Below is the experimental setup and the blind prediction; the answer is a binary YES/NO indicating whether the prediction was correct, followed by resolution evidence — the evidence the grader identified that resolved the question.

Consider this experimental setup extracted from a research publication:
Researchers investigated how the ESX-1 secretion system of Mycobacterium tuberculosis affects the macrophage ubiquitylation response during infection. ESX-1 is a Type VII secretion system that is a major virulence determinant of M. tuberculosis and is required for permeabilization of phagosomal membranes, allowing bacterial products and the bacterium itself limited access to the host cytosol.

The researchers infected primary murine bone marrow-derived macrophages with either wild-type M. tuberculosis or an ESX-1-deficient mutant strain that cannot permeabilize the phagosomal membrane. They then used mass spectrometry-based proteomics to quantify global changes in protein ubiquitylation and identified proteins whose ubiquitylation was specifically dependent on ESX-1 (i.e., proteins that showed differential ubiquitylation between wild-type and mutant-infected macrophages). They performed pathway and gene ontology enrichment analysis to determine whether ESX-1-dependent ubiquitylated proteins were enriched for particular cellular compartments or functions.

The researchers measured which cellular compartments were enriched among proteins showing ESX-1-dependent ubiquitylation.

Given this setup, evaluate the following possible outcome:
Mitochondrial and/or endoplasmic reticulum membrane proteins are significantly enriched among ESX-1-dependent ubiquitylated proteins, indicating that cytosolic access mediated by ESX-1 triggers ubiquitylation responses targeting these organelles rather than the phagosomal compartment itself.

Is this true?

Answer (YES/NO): NO